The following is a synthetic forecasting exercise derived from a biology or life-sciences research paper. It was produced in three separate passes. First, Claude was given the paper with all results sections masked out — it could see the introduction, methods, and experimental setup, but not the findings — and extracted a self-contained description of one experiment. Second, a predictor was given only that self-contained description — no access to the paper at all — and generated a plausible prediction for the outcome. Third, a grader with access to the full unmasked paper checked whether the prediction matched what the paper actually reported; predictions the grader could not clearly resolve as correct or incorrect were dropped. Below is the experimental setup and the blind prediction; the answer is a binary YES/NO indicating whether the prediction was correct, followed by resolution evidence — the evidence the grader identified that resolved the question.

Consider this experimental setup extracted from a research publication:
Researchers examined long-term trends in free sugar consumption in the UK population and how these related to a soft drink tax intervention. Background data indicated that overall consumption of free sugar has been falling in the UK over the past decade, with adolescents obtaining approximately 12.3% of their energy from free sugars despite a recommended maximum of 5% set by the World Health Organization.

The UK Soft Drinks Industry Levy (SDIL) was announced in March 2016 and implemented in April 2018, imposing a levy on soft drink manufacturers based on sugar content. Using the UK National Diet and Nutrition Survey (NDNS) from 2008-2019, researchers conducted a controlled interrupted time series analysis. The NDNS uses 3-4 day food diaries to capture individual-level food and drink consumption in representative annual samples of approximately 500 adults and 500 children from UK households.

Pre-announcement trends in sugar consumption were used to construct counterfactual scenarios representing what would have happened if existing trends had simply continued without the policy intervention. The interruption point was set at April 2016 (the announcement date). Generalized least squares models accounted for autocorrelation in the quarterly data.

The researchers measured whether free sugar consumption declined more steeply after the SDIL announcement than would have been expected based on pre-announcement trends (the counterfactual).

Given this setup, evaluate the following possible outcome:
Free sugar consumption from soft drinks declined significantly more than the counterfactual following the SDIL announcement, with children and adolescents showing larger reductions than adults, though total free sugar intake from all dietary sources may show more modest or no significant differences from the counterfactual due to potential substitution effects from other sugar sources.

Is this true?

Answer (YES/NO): NO